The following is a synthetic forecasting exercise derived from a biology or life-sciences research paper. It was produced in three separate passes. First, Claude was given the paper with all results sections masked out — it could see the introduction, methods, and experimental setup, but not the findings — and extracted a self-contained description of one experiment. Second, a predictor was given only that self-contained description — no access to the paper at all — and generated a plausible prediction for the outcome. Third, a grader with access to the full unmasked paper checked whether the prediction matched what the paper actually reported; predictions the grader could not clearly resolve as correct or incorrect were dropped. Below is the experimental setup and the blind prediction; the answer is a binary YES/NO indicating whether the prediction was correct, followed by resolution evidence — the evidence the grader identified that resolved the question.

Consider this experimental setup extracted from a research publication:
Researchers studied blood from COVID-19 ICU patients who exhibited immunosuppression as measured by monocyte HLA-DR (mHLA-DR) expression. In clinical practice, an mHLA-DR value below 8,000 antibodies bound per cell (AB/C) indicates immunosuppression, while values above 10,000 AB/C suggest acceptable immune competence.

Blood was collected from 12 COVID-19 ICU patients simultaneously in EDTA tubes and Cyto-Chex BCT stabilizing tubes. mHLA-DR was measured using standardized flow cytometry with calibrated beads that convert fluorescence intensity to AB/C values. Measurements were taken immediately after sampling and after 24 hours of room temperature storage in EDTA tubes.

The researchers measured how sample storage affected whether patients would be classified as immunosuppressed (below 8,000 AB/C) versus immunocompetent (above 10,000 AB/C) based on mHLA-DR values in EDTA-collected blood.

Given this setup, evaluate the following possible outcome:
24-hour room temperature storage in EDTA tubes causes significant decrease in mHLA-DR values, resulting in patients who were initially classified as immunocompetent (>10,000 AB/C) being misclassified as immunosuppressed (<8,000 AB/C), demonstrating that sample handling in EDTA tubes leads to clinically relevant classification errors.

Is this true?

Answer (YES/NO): NO